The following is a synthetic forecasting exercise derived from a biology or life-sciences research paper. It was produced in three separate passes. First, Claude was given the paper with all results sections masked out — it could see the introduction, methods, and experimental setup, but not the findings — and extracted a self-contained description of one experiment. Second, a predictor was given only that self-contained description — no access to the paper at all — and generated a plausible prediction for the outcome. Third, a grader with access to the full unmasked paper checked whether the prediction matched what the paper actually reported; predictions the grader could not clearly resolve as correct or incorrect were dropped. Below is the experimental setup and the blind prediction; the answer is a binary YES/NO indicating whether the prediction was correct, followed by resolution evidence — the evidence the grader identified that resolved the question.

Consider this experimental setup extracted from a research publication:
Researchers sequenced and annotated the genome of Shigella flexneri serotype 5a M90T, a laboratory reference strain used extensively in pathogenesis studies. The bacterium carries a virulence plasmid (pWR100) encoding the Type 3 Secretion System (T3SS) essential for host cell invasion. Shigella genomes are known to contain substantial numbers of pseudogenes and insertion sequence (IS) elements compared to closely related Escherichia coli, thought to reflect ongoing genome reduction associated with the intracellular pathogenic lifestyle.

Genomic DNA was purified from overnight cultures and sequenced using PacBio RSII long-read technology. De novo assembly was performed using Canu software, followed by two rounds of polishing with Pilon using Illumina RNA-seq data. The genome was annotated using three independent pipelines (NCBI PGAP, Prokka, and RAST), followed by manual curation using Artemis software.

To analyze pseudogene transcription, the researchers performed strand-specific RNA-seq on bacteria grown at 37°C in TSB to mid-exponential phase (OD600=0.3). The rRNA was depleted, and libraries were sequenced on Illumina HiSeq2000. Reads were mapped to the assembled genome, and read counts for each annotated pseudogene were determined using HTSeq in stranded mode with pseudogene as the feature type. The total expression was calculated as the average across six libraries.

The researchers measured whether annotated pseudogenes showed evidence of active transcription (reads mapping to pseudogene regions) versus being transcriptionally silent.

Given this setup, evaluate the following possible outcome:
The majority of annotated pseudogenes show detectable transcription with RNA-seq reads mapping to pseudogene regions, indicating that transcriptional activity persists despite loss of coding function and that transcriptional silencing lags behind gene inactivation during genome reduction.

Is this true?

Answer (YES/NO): YES